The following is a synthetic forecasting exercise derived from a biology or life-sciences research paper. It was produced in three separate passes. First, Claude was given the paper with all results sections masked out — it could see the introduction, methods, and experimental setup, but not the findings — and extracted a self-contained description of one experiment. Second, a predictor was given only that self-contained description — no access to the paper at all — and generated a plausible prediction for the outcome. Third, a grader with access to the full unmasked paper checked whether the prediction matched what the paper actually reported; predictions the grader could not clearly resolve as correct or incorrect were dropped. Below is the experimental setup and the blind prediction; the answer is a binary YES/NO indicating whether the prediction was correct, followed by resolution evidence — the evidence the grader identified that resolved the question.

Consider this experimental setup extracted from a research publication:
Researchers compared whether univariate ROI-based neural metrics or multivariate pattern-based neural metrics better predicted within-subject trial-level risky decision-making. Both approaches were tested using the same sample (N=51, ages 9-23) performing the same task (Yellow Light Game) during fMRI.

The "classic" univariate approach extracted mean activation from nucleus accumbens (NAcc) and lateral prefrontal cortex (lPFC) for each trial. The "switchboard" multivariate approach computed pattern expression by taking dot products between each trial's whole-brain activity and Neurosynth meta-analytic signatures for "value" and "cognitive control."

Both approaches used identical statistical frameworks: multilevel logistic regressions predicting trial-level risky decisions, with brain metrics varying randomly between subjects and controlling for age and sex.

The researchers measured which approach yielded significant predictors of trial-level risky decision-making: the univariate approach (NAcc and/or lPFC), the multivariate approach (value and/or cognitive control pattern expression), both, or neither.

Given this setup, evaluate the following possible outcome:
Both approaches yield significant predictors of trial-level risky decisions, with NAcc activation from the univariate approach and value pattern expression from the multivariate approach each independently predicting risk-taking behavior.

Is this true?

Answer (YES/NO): NO